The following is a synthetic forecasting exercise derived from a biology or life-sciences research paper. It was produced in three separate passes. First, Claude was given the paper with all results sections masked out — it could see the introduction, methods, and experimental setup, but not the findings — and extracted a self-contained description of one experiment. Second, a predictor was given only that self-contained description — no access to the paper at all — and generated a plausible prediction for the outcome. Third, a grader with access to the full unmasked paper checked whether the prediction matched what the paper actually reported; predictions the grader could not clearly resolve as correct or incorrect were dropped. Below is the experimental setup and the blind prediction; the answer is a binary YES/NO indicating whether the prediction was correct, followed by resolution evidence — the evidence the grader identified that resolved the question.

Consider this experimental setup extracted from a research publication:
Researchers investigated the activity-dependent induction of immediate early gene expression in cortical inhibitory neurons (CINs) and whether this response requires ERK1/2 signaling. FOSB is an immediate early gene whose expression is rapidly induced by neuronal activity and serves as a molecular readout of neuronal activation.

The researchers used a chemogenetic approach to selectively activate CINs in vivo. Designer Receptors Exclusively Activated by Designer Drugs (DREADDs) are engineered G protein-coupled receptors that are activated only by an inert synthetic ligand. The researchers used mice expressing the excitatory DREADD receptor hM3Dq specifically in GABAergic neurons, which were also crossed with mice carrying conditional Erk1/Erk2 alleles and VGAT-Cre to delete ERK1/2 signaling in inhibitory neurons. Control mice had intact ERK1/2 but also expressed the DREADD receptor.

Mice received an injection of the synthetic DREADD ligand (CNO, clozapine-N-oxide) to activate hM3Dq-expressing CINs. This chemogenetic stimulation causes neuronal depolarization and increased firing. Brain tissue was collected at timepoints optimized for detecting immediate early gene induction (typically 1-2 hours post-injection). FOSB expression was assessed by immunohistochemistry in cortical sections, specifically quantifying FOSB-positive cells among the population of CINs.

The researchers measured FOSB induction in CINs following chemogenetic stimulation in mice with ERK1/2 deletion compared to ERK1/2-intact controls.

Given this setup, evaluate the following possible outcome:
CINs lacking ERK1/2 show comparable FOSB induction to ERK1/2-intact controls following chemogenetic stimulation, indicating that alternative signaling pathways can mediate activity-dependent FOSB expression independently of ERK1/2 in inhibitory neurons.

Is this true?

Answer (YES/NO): NO